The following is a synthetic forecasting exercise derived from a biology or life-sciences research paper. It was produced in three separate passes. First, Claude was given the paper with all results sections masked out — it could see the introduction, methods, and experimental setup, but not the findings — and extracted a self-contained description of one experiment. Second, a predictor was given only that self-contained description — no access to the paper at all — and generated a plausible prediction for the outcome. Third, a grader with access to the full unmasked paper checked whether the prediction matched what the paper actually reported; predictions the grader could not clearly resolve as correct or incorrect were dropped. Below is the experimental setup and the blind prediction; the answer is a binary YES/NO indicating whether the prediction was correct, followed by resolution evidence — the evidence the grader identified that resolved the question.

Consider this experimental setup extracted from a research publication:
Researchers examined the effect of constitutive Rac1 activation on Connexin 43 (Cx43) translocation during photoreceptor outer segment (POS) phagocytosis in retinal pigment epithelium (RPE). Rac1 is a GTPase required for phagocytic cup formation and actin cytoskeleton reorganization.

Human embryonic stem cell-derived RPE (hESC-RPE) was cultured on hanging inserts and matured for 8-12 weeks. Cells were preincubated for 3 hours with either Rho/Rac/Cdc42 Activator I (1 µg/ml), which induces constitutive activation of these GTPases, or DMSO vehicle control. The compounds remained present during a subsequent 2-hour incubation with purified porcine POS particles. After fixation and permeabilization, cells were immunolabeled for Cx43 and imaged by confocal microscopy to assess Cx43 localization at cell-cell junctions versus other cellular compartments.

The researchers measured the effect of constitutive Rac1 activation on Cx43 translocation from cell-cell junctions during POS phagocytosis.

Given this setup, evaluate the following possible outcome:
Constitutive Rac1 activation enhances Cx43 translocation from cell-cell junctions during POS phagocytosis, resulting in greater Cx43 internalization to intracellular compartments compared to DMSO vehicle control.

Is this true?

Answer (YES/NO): NO